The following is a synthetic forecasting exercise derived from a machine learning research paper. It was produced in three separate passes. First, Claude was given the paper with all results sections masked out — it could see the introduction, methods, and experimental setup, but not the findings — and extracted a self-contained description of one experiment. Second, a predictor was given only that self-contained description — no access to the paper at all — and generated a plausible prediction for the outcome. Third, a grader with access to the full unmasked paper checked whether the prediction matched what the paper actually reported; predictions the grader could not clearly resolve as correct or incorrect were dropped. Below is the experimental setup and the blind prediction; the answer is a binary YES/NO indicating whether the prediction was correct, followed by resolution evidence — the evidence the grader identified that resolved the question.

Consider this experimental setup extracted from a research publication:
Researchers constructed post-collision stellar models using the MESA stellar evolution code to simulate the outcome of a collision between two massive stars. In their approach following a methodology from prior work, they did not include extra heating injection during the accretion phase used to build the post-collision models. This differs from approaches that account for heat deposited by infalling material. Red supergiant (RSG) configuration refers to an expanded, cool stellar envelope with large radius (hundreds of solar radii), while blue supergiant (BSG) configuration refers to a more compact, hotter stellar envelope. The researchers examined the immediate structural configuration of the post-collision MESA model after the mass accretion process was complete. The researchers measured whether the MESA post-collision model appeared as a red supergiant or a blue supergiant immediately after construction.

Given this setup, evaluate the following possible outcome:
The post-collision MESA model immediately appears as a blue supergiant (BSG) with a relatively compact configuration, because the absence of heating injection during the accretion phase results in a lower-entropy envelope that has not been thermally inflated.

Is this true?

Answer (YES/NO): YES